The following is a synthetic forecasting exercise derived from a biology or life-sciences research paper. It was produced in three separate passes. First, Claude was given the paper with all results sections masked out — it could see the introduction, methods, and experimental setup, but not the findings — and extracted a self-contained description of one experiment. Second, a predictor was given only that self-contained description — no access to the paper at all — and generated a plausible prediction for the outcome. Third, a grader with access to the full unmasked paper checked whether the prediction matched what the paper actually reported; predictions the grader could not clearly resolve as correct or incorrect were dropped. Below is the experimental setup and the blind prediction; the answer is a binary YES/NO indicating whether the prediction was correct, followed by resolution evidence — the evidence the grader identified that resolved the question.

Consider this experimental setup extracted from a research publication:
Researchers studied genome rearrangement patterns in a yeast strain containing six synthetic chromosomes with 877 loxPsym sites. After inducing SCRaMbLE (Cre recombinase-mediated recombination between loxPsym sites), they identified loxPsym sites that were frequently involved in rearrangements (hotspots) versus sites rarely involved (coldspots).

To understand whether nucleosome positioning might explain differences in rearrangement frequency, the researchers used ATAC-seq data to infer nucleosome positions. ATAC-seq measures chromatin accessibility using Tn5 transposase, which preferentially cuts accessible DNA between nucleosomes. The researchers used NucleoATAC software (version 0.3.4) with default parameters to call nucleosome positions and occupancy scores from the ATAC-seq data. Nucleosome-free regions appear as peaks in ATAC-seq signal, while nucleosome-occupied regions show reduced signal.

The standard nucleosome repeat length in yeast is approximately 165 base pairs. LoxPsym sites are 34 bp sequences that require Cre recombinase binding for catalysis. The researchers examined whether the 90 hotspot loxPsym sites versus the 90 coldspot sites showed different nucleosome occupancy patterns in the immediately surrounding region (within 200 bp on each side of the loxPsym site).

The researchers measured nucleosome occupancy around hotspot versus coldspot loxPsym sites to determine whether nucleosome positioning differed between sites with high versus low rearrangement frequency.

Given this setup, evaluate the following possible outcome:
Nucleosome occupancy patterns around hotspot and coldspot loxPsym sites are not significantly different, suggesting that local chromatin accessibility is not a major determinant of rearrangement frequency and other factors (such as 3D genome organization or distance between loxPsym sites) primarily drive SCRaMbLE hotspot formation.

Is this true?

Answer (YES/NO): NO